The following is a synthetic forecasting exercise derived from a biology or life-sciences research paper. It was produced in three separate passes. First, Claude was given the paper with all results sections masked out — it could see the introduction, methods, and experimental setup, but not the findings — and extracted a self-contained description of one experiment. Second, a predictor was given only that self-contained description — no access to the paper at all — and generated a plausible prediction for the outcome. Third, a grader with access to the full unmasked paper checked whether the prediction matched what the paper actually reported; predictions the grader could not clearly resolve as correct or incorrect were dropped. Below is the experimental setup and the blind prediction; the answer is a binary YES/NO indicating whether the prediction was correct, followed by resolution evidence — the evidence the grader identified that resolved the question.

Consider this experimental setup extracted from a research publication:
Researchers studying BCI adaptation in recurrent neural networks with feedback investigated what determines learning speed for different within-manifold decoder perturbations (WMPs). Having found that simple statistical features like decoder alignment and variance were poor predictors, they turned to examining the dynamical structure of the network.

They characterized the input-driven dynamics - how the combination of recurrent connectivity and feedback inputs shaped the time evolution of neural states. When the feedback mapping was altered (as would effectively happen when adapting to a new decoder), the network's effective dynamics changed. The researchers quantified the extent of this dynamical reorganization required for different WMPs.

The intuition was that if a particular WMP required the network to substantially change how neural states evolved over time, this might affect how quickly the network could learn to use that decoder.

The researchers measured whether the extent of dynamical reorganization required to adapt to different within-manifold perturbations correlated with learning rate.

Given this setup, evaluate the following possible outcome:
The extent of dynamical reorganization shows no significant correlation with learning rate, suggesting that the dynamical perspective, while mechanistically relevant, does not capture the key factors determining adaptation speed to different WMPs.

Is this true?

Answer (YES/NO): NO